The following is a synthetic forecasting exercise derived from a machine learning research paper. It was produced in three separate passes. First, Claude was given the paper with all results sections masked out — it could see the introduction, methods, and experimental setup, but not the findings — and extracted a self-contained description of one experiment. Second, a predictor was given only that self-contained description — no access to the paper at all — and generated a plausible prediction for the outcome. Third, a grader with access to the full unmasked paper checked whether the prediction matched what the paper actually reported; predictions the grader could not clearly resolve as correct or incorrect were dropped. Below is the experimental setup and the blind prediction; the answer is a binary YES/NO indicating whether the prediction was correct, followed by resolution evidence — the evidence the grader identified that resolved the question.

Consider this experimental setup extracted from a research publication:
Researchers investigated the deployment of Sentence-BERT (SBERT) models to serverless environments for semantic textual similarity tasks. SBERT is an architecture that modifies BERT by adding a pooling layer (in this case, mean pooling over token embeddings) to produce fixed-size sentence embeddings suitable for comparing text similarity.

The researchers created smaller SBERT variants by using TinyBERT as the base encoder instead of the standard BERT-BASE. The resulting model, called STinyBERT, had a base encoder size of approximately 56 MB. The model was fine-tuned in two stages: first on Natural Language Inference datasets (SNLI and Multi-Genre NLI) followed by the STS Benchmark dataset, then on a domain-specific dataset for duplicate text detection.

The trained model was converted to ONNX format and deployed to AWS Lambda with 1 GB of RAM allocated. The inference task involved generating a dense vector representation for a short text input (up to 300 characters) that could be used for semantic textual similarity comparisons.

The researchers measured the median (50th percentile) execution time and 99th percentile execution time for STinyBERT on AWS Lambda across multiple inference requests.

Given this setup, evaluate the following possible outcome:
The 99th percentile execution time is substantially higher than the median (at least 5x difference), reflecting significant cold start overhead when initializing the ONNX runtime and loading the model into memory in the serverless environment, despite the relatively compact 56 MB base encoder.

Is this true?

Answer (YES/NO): NO